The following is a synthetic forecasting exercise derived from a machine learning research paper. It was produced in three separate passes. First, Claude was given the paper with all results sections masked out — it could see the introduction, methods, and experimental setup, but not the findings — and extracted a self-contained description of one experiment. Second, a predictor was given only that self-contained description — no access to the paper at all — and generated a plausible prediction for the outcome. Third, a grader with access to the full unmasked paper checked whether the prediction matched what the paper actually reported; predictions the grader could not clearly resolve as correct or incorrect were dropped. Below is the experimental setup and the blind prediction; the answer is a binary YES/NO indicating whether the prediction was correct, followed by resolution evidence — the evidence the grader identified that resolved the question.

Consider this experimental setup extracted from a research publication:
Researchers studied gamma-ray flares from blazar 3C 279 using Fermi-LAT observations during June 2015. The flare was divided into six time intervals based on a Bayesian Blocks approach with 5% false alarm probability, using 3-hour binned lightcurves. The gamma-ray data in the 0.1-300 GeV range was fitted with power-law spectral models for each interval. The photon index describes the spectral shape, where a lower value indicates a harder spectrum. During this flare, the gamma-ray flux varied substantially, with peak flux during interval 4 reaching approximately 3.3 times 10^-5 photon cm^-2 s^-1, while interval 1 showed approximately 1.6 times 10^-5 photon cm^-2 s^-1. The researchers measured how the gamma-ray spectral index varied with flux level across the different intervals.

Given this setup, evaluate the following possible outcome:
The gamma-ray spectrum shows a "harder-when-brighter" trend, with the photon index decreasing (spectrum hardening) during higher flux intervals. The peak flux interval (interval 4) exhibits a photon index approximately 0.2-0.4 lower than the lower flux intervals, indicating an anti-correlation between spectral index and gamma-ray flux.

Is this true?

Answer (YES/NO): NO